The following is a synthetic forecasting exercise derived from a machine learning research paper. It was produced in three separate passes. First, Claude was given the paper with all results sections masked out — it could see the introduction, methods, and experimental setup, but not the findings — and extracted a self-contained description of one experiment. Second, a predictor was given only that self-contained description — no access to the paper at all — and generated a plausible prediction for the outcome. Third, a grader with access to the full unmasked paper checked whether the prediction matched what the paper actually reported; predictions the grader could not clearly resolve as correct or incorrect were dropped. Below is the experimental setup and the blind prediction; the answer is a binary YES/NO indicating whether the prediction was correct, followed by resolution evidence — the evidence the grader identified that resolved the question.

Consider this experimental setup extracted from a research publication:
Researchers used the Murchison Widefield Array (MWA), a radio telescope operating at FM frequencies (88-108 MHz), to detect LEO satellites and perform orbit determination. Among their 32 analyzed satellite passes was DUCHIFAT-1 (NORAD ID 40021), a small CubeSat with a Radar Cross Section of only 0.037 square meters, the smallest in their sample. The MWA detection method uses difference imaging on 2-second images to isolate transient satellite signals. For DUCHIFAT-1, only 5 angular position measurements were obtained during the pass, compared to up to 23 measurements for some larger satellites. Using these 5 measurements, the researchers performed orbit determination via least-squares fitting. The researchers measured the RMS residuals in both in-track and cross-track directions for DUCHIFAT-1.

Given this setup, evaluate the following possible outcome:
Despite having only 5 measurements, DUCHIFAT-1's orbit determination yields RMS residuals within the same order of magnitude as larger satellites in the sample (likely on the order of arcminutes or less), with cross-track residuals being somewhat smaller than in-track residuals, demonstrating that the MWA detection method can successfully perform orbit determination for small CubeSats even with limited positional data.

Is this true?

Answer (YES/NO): NO